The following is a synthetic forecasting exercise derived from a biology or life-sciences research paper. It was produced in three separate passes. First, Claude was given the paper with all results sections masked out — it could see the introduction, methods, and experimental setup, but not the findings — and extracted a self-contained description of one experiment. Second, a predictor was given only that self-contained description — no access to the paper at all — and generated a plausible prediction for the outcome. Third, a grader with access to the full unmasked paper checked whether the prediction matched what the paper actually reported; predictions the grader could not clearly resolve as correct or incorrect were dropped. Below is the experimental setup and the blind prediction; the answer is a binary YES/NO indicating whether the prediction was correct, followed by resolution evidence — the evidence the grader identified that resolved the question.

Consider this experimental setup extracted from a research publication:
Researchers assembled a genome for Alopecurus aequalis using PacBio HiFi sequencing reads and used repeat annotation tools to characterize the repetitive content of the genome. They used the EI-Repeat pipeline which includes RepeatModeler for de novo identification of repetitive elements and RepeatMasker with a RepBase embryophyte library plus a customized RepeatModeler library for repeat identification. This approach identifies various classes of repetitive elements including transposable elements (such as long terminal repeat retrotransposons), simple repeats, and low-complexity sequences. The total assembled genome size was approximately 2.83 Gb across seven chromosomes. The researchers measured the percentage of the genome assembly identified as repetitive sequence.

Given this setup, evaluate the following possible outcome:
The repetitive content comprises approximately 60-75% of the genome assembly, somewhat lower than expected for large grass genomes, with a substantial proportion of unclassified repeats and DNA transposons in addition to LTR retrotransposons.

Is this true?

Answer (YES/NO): NO